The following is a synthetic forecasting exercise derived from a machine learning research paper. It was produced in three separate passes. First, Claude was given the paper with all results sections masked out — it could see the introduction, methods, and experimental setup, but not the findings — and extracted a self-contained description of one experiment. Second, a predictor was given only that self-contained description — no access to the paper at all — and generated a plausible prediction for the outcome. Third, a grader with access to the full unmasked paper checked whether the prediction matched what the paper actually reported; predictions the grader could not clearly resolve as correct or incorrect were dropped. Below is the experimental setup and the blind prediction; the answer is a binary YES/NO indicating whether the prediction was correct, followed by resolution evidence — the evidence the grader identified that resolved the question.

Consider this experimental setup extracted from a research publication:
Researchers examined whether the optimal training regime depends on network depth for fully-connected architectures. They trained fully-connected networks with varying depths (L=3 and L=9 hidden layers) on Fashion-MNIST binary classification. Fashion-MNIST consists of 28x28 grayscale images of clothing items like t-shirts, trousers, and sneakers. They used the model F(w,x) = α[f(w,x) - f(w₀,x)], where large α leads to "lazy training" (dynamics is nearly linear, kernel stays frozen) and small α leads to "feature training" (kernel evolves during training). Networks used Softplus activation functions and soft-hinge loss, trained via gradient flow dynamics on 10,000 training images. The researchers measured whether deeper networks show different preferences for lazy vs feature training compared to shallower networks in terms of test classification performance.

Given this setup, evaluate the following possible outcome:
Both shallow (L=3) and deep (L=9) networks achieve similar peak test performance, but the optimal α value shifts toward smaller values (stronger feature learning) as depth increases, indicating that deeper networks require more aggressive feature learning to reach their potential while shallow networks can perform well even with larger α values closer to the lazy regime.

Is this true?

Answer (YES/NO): NO